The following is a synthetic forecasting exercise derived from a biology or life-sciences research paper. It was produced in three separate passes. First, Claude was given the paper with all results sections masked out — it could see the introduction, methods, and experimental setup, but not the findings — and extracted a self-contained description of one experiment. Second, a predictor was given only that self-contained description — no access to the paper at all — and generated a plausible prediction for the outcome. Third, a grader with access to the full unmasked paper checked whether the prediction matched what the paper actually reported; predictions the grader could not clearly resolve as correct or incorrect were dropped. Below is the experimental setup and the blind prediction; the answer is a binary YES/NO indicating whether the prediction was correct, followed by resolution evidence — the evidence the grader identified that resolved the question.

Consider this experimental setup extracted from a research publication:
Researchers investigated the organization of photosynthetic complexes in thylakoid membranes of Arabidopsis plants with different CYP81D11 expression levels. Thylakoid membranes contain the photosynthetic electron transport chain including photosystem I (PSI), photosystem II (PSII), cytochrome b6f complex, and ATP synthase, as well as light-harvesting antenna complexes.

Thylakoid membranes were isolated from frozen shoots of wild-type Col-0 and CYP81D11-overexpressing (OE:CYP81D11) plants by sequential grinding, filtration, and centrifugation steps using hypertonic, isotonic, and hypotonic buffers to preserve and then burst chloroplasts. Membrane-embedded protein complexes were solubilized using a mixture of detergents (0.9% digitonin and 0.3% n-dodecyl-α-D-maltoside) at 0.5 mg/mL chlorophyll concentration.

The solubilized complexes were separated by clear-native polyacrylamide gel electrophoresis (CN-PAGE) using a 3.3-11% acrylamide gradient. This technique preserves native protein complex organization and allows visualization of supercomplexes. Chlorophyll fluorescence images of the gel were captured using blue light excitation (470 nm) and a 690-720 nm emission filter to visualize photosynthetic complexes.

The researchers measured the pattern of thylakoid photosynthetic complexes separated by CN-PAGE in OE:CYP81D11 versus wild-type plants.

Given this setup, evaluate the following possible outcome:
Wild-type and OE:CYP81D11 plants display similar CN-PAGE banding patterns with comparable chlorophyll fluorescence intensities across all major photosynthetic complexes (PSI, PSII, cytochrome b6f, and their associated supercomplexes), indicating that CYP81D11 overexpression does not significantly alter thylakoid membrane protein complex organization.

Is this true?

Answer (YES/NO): YES